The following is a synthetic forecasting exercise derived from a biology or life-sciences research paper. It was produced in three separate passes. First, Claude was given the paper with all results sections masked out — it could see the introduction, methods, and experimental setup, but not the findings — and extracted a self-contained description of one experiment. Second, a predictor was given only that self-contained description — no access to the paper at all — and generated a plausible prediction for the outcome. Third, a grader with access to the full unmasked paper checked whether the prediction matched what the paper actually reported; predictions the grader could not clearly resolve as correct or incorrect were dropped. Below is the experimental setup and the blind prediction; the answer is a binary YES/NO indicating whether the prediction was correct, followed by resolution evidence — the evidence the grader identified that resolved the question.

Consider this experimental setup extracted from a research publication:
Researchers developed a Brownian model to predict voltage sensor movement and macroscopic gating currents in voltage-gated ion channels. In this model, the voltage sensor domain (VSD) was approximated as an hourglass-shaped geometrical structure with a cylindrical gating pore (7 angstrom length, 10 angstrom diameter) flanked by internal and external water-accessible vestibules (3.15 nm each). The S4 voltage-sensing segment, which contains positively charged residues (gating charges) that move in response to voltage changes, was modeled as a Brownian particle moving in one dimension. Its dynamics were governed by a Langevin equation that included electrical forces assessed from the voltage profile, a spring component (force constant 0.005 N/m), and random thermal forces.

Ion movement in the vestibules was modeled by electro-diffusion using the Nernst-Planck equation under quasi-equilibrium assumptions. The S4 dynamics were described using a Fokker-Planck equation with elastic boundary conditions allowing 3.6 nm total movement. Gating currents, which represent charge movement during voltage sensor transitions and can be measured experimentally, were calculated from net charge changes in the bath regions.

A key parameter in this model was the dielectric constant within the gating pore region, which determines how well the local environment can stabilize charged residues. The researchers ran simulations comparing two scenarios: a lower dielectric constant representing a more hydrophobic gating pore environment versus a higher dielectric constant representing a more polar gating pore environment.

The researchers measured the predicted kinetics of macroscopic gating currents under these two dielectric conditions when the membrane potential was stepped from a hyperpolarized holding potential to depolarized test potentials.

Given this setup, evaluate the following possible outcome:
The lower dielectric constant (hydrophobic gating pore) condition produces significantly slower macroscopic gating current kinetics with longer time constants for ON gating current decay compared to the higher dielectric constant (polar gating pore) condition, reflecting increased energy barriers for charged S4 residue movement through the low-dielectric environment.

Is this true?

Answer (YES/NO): YES